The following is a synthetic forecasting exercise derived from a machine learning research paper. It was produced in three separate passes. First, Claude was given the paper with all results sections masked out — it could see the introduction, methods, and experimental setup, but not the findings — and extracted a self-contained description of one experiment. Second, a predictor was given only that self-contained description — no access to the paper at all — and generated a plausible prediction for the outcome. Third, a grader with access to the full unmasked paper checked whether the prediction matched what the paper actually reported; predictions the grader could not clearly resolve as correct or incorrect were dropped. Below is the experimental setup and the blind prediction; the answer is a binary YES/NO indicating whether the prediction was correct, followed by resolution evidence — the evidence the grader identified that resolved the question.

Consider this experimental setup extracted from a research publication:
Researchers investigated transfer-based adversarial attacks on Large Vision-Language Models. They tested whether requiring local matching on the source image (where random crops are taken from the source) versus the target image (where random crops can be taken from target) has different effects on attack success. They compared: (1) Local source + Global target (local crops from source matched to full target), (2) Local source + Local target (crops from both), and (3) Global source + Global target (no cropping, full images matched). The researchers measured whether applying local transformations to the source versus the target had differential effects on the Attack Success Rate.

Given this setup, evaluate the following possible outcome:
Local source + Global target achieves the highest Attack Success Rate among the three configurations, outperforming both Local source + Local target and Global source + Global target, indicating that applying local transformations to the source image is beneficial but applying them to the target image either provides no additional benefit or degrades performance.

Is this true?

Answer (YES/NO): NO